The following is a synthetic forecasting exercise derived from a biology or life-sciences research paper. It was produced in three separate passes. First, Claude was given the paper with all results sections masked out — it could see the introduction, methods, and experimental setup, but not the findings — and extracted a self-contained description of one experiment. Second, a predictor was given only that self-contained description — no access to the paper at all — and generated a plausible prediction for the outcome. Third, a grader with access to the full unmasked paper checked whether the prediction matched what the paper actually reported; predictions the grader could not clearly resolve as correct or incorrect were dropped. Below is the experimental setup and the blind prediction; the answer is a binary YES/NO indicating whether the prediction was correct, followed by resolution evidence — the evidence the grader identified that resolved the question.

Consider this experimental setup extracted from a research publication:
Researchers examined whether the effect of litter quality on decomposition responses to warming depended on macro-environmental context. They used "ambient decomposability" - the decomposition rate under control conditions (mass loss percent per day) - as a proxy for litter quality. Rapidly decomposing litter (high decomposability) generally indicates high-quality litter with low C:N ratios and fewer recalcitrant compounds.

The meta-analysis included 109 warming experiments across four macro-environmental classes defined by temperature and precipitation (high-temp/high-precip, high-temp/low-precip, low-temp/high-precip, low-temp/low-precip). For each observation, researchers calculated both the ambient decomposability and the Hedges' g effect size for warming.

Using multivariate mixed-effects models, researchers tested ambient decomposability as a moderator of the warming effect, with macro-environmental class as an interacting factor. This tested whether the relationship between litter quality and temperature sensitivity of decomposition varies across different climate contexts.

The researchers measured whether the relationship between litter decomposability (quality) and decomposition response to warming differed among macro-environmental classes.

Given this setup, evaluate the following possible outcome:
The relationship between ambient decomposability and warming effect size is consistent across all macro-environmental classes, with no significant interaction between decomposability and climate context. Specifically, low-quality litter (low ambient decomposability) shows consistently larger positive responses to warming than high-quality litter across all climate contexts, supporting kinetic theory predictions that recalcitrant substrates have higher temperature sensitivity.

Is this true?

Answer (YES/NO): NO